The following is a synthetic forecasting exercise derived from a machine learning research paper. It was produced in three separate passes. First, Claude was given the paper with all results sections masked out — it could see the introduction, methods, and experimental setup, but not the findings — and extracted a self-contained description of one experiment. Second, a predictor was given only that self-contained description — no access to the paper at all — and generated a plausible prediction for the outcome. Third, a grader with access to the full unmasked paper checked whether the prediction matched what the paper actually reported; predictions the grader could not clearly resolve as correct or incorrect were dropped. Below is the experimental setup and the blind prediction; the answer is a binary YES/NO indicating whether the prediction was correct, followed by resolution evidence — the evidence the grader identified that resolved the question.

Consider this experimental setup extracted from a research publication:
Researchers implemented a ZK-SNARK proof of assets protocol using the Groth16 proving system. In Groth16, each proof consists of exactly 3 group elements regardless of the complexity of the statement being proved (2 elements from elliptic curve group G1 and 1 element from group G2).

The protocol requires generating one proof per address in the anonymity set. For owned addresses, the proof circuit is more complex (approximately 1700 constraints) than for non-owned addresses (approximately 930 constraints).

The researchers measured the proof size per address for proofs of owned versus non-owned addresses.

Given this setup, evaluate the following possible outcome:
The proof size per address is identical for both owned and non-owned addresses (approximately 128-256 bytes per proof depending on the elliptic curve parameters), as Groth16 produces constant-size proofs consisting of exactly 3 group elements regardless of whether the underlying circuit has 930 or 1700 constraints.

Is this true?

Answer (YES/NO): YES